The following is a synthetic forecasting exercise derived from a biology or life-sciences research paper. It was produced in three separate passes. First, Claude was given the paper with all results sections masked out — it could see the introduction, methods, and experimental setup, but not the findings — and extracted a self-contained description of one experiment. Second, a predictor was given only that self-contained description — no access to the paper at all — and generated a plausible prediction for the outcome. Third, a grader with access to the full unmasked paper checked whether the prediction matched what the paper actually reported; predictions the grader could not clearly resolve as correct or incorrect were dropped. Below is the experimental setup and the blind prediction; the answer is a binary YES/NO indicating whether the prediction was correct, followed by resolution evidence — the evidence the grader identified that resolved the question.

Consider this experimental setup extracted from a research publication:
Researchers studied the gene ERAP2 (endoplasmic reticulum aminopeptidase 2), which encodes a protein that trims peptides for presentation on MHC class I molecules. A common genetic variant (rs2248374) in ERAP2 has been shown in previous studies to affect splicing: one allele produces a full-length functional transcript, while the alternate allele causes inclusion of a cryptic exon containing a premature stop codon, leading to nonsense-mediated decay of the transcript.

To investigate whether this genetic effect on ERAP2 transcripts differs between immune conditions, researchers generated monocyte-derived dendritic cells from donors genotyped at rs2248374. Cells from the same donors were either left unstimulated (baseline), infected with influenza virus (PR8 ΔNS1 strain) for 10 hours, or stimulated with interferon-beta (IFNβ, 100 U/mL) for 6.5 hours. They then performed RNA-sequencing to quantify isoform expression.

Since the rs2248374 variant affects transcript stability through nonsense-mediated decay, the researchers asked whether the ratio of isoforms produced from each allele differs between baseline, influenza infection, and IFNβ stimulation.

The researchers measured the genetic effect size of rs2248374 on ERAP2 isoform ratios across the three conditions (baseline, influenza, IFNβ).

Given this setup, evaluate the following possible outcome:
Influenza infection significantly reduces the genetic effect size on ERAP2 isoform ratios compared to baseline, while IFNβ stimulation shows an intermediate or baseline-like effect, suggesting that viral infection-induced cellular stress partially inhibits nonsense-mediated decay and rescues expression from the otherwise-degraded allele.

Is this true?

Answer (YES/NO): NO